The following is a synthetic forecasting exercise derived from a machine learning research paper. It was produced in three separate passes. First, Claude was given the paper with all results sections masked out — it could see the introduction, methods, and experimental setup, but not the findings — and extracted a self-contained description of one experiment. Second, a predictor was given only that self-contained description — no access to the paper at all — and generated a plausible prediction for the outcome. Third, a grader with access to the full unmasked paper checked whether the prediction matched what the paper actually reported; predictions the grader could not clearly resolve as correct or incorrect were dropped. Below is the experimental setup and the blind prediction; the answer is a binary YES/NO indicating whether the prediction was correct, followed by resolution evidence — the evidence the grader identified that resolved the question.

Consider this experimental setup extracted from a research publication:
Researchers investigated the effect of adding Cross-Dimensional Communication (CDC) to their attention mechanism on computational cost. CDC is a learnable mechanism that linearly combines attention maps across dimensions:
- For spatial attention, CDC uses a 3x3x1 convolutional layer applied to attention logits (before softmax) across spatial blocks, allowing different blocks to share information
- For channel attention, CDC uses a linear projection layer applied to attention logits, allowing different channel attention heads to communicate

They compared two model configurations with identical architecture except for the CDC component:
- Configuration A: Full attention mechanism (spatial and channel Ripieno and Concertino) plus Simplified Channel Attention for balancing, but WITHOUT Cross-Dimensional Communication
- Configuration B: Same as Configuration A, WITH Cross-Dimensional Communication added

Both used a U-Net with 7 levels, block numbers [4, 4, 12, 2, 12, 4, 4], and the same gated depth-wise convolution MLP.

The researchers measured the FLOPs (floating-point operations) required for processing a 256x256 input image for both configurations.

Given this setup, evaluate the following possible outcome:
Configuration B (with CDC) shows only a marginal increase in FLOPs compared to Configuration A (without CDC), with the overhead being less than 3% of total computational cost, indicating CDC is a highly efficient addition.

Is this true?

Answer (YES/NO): NO